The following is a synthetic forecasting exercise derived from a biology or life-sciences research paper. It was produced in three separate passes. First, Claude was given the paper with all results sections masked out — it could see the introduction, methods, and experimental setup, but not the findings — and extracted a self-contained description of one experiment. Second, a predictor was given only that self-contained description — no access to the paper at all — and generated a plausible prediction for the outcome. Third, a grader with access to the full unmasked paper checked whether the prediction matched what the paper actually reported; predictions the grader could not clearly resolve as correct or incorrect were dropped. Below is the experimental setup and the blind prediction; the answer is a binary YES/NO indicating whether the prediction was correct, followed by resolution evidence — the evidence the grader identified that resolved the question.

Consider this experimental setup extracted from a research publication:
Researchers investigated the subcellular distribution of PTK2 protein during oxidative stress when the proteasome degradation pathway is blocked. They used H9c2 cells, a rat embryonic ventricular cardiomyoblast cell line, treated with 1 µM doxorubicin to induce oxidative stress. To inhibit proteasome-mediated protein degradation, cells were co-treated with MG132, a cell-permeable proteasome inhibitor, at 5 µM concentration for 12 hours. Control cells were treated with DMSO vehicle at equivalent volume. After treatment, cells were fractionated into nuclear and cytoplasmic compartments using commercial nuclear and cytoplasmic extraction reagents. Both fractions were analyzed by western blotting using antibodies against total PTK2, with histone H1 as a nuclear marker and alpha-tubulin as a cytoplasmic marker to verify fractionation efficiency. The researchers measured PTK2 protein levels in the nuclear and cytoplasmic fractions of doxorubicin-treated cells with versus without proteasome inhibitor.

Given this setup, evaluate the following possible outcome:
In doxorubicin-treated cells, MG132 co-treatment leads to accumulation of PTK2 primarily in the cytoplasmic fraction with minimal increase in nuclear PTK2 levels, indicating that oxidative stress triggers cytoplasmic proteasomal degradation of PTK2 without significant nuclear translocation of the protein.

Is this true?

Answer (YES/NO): NO